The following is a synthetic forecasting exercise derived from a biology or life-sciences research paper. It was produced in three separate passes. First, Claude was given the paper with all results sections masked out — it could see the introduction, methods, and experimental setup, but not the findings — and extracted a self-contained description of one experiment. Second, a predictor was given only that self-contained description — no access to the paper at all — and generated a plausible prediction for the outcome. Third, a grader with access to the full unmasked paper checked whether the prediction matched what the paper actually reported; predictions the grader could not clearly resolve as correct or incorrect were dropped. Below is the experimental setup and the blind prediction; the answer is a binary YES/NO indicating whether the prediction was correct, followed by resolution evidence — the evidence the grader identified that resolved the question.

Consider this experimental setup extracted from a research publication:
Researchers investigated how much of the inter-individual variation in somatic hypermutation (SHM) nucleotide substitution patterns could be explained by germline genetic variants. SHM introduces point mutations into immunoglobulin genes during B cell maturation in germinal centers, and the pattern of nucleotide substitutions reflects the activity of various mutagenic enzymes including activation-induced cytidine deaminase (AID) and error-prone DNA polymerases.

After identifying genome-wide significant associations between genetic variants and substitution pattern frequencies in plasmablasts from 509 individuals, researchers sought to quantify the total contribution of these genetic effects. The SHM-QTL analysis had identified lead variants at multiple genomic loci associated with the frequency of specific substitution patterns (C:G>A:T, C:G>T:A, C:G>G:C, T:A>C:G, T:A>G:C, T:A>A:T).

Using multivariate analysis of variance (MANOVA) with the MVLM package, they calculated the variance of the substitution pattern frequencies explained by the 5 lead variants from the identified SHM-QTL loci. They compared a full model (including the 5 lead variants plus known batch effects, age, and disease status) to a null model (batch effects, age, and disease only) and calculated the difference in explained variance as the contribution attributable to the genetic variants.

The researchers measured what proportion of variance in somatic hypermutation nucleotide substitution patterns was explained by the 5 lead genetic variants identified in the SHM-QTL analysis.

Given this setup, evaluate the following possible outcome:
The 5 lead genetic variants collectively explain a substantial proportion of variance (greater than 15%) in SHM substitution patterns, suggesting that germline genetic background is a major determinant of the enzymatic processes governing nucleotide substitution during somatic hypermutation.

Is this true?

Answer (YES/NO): YES